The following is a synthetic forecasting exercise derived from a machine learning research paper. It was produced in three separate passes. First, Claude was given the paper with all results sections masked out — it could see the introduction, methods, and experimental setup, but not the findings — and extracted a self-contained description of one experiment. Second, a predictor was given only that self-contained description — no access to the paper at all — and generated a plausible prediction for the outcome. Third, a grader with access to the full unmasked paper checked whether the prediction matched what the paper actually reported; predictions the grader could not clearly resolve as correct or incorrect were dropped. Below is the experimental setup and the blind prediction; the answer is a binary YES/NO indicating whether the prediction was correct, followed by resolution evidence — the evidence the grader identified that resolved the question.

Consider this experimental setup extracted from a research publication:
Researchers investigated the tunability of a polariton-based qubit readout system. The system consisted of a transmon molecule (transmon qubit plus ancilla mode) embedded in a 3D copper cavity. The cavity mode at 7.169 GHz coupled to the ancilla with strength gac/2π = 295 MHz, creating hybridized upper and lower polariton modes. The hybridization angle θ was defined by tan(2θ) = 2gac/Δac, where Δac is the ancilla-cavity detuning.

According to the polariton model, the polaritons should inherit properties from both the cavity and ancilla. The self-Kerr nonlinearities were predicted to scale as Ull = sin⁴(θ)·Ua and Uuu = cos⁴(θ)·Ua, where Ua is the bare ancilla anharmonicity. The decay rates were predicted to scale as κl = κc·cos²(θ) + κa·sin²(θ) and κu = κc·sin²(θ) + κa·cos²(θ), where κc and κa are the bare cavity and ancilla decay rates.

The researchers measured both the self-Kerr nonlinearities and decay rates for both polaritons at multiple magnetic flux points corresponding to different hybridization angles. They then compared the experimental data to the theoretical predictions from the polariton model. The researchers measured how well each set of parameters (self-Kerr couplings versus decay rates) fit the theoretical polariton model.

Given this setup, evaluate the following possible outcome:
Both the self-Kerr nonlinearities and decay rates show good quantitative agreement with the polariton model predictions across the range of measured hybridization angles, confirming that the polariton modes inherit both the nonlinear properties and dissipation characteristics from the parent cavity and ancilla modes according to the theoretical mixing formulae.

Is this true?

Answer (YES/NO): NO